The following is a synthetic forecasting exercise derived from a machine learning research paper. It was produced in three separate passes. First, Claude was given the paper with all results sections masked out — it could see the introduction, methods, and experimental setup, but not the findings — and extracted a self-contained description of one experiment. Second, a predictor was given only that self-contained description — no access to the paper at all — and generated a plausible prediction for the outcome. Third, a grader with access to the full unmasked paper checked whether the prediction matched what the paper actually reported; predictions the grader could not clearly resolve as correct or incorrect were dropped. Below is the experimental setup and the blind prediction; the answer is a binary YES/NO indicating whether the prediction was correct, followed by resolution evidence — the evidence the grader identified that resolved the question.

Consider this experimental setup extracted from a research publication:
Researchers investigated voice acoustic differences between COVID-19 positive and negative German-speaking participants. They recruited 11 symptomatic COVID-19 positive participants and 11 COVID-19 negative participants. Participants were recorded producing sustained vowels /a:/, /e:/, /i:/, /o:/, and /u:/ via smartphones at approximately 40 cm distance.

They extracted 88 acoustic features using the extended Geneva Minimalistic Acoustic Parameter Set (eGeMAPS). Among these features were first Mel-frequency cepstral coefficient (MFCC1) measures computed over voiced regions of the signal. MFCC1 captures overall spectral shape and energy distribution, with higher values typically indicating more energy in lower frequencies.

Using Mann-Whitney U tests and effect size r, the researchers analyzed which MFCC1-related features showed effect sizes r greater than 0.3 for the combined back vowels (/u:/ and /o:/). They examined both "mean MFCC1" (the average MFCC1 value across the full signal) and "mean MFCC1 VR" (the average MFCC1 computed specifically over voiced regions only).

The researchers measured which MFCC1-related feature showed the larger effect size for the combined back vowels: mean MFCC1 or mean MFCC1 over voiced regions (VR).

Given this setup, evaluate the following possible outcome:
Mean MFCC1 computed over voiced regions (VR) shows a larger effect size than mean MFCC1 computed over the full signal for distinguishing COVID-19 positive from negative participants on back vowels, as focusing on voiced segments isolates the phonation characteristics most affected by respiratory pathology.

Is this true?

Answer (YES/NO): YES